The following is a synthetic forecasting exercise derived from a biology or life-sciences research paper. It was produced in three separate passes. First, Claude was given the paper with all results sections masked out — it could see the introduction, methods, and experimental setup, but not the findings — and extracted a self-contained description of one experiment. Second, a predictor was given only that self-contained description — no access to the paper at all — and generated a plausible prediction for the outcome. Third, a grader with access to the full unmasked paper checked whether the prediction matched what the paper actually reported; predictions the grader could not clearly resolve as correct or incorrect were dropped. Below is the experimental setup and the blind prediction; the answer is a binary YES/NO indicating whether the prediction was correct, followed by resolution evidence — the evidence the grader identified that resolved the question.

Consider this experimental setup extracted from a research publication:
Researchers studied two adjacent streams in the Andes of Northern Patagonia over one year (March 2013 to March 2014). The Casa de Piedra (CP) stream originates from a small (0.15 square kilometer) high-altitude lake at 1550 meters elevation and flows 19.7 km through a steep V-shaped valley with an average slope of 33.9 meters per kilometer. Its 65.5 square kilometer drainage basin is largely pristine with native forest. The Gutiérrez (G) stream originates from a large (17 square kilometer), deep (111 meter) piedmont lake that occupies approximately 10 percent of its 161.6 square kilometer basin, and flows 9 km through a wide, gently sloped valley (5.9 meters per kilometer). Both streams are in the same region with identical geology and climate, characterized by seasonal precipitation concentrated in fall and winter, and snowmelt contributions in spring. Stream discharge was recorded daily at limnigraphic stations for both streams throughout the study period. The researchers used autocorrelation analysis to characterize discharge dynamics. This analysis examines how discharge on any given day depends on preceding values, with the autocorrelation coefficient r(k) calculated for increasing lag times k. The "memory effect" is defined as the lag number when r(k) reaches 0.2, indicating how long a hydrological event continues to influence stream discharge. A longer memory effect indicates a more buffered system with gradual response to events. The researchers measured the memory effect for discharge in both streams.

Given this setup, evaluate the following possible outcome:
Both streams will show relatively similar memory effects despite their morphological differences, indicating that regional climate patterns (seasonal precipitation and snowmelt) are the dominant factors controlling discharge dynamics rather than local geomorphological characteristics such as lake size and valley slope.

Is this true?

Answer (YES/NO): NO